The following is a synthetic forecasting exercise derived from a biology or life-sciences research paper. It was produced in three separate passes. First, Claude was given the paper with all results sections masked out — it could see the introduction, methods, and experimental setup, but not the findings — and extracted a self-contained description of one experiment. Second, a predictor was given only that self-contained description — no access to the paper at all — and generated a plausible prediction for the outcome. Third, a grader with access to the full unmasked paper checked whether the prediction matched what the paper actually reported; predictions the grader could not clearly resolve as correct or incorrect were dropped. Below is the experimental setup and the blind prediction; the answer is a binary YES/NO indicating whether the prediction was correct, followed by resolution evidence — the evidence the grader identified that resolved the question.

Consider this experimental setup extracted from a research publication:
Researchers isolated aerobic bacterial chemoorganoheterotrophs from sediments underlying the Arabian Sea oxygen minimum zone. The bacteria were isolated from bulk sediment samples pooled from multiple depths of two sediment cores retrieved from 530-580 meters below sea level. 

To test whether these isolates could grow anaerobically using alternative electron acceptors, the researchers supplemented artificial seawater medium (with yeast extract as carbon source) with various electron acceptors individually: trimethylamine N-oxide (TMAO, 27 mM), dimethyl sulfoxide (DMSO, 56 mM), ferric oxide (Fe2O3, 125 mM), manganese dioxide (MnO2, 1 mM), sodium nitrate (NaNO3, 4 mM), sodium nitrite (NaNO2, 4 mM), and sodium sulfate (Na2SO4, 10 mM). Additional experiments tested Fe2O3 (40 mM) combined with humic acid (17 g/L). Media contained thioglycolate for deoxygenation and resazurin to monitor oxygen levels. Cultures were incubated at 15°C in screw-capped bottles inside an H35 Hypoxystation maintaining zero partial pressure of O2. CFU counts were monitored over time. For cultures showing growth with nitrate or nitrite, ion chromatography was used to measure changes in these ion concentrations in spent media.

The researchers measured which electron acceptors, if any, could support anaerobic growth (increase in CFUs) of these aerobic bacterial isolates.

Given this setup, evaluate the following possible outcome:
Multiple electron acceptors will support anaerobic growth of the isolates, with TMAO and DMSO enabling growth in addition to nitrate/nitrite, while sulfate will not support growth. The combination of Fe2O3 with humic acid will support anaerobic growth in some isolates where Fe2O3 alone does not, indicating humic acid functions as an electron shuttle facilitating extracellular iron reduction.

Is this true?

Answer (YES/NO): NO